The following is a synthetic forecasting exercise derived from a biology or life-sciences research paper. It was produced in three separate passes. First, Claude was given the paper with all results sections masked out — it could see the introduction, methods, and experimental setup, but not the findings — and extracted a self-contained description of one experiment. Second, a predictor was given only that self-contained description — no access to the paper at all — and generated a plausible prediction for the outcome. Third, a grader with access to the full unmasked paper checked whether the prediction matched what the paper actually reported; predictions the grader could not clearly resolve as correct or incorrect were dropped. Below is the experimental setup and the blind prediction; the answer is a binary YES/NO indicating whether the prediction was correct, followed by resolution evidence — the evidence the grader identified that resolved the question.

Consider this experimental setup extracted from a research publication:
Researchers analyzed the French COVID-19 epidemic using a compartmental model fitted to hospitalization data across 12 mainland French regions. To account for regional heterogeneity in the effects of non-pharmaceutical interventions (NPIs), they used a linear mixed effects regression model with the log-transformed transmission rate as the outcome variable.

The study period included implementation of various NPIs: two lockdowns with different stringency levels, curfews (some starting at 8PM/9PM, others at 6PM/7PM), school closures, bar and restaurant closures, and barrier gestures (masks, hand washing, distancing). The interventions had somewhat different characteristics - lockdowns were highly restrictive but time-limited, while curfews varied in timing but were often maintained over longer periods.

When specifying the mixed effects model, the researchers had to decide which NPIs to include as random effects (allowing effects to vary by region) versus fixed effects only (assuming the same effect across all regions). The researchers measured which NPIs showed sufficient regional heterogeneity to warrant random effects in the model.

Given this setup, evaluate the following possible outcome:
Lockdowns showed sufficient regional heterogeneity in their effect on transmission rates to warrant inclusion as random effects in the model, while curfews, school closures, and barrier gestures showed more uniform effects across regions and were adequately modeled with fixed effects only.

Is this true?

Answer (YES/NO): NO